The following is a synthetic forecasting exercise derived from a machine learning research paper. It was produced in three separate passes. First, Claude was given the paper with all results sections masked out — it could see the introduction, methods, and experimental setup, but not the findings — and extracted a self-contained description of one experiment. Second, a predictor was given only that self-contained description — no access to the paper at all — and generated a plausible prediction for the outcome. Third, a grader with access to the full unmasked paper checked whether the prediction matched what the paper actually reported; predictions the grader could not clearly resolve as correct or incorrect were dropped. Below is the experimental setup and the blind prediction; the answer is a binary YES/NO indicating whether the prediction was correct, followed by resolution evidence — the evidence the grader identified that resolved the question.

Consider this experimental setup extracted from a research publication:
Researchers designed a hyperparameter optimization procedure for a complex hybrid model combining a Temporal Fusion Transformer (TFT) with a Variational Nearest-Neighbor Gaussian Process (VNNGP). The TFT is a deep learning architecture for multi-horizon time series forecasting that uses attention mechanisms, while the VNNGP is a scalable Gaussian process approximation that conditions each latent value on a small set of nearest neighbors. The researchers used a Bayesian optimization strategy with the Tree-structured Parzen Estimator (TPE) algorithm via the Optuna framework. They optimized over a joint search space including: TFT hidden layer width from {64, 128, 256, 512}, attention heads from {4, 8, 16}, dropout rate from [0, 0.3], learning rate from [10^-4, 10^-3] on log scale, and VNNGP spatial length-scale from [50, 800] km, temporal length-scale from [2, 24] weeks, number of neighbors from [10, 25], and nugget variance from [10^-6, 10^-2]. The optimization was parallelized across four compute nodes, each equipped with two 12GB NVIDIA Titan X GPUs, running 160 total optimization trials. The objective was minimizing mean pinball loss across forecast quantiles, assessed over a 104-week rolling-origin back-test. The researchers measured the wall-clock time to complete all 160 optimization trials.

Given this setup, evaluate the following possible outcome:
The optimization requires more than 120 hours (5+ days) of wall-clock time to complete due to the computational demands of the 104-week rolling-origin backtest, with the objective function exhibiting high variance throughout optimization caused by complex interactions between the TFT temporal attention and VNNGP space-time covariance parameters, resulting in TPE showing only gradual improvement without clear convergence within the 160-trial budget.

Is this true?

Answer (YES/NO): NO